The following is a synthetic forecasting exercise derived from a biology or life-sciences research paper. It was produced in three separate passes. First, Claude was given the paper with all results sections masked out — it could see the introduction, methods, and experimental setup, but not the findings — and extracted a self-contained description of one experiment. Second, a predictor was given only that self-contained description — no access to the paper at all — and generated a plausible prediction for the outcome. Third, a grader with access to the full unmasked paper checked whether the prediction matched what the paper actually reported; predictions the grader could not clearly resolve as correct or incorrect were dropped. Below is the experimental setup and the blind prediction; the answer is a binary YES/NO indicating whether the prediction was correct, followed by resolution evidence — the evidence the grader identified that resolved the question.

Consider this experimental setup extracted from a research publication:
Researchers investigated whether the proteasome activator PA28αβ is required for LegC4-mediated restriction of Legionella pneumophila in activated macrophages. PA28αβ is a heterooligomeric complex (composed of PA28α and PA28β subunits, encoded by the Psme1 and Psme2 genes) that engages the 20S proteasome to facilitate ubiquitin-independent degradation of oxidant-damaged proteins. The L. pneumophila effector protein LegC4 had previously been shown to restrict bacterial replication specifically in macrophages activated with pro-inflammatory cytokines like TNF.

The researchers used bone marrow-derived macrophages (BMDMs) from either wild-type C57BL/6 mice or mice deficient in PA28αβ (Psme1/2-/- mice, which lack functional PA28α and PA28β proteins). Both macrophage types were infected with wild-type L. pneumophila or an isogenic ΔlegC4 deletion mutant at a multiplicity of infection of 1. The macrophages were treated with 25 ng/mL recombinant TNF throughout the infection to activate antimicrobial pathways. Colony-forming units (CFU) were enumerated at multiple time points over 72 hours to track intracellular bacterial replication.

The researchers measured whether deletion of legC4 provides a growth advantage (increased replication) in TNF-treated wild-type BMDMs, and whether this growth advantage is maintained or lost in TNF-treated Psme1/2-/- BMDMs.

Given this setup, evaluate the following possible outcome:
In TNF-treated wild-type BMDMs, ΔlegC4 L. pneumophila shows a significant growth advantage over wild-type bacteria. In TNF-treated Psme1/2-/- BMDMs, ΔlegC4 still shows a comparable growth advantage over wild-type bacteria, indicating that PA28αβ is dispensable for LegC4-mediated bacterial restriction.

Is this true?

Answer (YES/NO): NO